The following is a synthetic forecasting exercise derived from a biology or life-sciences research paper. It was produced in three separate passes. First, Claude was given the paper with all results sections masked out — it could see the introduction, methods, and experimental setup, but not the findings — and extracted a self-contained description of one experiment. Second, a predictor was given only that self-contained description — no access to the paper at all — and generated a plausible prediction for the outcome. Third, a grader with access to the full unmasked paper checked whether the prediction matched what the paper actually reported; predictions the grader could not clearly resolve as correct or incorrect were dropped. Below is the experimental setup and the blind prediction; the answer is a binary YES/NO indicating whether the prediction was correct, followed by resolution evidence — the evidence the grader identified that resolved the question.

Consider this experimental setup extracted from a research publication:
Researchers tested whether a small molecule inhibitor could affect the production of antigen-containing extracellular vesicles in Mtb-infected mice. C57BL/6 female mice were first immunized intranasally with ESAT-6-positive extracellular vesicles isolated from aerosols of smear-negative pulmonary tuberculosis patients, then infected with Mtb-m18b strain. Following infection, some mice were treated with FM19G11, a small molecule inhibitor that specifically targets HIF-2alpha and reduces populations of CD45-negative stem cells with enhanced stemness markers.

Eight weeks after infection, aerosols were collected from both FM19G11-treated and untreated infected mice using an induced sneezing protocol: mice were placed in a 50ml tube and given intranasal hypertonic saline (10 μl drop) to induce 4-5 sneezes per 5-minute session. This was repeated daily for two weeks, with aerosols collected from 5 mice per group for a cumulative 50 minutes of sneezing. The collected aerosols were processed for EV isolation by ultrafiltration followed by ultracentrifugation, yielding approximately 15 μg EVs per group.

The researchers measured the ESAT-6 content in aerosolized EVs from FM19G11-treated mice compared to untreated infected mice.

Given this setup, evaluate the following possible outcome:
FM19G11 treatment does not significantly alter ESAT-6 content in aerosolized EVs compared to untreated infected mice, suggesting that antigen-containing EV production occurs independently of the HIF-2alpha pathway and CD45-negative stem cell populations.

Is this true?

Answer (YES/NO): NO